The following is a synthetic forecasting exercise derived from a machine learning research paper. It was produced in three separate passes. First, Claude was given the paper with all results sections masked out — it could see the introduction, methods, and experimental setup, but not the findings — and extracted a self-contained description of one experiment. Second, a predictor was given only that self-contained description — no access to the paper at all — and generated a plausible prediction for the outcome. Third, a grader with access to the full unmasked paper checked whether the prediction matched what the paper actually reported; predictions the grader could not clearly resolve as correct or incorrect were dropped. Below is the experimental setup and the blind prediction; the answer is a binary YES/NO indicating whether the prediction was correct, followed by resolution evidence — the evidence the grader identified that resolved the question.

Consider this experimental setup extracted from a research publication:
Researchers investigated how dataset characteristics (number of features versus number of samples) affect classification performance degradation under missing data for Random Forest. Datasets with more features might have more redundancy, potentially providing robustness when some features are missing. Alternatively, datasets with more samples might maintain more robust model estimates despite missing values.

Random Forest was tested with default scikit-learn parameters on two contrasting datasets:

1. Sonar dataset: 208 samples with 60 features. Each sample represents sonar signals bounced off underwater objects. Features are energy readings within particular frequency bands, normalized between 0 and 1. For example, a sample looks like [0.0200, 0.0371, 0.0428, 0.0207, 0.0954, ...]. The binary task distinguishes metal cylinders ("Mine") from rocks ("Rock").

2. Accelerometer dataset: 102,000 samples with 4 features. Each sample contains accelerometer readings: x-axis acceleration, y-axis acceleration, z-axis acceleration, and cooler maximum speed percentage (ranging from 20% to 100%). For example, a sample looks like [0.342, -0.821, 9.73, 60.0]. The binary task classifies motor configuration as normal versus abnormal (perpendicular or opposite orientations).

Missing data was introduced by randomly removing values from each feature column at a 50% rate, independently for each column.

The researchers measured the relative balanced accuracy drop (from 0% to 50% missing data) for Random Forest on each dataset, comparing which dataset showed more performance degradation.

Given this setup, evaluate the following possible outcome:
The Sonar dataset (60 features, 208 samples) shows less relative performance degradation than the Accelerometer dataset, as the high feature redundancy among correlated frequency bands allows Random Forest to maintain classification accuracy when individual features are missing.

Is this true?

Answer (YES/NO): NO